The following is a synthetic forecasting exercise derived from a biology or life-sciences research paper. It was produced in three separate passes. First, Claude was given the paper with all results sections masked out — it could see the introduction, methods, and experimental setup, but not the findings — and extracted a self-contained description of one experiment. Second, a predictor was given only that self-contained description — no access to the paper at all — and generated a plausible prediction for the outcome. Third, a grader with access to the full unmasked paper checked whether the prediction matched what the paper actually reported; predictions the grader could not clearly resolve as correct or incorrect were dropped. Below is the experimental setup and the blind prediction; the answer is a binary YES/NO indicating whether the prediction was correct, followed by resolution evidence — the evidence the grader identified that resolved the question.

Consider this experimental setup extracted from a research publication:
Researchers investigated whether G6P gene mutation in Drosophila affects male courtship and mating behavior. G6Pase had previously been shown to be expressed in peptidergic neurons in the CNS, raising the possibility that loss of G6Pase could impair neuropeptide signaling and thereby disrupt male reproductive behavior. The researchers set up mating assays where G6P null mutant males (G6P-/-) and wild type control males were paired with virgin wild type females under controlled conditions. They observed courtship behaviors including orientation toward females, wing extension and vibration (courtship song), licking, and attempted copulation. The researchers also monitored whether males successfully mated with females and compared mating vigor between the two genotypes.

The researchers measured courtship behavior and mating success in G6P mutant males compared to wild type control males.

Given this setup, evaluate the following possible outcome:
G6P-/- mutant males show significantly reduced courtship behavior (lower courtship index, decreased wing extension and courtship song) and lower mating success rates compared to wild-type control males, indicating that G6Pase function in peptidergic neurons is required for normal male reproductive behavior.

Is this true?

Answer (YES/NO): NO